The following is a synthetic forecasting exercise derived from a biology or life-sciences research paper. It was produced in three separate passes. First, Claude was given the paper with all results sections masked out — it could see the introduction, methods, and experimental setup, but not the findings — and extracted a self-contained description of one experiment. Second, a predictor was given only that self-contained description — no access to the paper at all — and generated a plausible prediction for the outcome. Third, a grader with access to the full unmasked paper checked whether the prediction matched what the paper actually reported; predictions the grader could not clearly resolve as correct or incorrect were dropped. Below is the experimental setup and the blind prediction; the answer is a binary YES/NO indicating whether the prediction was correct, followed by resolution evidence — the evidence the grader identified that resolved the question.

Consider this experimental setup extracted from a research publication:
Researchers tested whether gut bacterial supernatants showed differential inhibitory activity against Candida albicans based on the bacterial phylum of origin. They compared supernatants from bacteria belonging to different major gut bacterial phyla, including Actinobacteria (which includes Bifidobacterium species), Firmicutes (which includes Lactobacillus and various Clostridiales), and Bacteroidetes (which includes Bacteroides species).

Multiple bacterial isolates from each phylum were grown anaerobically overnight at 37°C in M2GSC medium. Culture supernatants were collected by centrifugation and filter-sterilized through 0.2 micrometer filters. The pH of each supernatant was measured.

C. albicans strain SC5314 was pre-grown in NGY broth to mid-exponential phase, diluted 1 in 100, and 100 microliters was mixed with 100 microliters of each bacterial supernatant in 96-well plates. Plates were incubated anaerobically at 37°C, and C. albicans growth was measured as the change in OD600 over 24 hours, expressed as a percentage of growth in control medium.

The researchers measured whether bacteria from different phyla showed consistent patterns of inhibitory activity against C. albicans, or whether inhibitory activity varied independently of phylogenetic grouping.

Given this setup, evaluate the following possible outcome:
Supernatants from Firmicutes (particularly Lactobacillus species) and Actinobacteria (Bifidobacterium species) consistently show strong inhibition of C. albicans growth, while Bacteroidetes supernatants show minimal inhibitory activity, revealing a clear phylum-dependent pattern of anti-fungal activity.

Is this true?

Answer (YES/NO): NO